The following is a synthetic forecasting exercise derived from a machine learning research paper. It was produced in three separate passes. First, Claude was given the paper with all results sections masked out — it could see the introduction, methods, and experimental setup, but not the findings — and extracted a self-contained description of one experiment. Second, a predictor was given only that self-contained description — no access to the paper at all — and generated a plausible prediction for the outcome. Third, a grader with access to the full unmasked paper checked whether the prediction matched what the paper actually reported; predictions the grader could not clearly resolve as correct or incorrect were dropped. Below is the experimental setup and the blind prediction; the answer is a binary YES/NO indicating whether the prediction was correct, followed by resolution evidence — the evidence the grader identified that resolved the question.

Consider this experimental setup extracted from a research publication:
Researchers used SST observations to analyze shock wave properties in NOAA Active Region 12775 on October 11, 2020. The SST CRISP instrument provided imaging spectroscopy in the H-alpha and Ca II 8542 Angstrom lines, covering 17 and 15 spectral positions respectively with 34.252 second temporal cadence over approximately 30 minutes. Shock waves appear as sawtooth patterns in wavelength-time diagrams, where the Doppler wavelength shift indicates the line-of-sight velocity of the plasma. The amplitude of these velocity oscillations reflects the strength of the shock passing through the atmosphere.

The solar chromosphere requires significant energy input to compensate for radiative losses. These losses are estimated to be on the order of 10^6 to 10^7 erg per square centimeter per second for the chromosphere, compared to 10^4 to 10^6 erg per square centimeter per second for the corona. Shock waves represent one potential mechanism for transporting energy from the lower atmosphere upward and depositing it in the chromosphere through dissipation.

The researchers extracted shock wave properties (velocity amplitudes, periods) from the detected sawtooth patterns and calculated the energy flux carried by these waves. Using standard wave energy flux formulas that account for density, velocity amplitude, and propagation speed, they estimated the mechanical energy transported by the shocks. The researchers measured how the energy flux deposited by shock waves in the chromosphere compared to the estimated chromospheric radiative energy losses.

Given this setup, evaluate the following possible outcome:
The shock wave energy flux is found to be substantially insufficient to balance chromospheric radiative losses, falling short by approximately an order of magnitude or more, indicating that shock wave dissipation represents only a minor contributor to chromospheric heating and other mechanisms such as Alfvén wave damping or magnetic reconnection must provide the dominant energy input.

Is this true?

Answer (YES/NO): NO